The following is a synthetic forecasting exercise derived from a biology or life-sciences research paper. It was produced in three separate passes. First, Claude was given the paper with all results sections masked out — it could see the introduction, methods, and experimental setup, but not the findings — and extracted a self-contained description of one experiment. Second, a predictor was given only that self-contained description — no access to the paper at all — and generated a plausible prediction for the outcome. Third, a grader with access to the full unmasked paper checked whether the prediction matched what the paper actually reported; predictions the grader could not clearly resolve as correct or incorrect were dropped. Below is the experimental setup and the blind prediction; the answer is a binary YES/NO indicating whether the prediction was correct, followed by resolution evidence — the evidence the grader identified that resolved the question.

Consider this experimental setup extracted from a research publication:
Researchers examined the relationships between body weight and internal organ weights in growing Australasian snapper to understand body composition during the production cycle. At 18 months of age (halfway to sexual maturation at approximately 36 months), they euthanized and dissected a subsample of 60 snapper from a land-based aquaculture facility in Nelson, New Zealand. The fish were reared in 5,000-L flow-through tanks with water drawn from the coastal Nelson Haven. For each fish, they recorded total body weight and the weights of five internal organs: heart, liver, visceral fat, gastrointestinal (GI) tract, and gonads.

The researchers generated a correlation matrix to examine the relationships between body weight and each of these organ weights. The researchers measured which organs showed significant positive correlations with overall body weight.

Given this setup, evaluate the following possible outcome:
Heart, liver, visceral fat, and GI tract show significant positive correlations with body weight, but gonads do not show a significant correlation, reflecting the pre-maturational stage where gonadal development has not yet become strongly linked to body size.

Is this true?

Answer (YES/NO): NO